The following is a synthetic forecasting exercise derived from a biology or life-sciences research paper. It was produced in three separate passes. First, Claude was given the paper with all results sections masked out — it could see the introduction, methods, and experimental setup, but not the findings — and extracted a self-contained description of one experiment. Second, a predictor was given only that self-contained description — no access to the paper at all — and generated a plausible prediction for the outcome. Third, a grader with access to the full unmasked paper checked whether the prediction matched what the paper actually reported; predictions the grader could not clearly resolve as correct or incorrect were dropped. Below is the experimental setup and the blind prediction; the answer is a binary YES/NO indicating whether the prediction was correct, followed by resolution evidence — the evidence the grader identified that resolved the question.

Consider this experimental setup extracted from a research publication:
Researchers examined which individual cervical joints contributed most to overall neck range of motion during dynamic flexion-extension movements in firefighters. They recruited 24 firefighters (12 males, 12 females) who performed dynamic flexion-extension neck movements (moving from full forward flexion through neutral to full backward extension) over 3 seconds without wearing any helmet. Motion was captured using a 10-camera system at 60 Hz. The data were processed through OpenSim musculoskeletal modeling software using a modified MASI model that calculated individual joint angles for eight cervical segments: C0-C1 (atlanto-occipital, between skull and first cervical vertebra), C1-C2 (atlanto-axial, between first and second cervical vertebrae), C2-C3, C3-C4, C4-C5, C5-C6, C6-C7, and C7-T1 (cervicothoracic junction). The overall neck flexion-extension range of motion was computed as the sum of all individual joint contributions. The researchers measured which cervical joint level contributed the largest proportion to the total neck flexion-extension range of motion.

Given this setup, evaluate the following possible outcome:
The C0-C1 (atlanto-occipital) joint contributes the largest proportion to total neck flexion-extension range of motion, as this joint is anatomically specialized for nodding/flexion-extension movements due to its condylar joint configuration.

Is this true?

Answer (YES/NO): YES